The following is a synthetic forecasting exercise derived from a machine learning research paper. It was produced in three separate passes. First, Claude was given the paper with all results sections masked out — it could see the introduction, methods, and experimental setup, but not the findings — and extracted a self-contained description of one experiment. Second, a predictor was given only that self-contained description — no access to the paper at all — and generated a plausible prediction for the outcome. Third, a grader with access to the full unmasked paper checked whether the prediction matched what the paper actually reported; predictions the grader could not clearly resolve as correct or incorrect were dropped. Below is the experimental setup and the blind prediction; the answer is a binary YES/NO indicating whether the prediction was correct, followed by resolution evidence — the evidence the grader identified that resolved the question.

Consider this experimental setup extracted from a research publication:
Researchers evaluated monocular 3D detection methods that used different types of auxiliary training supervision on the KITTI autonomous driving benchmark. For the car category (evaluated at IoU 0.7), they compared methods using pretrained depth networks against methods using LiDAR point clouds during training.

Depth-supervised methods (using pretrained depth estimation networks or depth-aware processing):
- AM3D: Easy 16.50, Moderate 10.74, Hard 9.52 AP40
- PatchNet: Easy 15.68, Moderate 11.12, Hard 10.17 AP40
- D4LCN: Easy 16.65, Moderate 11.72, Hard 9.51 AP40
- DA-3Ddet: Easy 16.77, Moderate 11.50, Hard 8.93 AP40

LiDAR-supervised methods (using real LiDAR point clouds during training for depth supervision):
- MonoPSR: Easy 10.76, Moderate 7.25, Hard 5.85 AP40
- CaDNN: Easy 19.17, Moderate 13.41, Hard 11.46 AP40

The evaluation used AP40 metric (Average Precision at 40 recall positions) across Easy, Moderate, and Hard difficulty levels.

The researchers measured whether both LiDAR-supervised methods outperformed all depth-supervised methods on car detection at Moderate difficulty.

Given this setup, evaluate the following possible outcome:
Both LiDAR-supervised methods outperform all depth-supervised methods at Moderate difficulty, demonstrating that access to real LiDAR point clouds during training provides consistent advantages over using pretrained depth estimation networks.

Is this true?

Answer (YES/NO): NO